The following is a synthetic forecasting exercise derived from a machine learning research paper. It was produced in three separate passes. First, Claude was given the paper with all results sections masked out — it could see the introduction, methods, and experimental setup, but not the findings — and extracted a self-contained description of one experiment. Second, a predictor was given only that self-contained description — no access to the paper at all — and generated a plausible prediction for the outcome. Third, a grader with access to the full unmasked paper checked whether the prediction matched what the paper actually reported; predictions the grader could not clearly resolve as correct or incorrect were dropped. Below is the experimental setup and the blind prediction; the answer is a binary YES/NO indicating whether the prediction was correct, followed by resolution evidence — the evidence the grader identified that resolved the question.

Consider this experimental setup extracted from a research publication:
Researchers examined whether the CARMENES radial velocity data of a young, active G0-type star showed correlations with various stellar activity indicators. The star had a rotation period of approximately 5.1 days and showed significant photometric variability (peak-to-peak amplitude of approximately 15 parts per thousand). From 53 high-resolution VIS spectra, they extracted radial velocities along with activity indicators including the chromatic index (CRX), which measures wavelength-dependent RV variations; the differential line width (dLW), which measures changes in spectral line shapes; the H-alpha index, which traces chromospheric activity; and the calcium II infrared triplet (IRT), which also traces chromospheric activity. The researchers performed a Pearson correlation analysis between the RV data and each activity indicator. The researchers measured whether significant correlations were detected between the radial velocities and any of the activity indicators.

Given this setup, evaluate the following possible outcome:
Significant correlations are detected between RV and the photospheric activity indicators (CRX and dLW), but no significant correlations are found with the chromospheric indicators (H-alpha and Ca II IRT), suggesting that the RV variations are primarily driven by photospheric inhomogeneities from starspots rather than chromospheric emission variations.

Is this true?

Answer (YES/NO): NO